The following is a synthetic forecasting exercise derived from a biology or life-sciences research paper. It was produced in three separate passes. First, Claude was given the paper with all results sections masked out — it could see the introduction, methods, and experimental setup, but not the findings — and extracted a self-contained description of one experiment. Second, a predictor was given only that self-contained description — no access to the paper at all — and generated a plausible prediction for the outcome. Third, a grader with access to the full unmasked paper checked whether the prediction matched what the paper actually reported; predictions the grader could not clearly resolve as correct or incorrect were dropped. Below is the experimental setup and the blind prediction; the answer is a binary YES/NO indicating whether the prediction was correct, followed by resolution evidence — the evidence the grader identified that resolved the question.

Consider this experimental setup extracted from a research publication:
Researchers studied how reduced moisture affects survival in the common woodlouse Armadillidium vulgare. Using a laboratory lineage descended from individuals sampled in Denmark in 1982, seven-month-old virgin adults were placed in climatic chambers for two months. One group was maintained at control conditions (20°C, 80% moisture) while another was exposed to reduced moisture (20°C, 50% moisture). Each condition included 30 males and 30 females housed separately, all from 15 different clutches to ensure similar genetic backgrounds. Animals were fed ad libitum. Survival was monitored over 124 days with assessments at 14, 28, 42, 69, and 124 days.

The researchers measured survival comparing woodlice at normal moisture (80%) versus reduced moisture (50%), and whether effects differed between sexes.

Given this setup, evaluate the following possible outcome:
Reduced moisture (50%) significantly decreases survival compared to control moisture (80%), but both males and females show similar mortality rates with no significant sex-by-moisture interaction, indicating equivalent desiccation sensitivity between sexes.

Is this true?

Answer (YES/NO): YES